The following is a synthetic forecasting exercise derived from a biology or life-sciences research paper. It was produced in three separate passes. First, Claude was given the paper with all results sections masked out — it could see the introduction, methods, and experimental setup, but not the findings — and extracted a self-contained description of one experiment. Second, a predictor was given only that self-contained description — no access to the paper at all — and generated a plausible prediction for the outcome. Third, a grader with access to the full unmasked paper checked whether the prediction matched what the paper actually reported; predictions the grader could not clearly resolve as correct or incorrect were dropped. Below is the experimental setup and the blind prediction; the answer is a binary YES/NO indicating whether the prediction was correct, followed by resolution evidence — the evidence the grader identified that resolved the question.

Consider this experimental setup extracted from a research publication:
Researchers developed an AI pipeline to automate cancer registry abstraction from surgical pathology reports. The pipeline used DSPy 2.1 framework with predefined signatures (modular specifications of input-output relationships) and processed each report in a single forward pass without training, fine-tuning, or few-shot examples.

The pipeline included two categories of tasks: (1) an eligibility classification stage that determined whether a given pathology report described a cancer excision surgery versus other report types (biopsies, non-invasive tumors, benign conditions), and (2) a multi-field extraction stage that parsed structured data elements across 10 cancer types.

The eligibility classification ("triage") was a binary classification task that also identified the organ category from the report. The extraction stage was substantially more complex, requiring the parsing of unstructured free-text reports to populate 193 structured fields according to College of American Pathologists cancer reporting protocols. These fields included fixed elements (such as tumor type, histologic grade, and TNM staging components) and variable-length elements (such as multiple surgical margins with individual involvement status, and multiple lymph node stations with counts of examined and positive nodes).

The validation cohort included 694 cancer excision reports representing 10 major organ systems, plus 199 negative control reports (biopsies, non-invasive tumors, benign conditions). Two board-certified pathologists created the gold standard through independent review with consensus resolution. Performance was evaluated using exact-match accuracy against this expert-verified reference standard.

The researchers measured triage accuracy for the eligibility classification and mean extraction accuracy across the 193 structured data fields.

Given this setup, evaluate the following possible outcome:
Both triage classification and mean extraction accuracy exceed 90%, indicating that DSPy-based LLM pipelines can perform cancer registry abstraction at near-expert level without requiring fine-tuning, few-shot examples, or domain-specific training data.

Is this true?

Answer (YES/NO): YES